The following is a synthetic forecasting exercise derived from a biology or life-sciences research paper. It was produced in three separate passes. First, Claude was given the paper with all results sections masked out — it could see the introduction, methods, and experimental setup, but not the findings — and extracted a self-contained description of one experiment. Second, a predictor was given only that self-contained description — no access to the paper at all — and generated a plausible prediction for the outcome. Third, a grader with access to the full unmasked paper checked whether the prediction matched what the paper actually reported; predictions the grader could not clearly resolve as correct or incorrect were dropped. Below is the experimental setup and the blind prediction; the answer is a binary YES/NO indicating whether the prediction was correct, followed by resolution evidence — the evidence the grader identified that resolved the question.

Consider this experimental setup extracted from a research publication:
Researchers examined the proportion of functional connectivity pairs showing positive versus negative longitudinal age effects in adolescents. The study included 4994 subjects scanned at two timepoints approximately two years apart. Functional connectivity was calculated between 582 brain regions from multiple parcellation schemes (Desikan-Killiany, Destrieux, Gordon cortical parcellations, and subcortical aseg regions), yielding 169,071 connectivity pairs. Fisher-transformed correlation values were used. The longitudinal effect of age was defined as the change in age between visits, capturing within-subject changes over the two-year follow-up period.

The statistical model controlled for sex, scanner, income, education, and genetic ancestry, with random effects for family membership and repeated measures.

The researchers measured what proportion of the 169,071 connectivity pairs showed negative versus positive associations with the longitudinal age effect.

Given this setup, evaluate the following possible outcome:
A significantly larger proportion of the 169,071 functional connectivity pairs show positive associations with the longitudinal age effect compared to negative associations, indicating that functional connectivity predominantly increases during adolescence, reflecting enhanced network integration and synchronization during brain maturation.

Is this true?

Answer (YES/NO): NO